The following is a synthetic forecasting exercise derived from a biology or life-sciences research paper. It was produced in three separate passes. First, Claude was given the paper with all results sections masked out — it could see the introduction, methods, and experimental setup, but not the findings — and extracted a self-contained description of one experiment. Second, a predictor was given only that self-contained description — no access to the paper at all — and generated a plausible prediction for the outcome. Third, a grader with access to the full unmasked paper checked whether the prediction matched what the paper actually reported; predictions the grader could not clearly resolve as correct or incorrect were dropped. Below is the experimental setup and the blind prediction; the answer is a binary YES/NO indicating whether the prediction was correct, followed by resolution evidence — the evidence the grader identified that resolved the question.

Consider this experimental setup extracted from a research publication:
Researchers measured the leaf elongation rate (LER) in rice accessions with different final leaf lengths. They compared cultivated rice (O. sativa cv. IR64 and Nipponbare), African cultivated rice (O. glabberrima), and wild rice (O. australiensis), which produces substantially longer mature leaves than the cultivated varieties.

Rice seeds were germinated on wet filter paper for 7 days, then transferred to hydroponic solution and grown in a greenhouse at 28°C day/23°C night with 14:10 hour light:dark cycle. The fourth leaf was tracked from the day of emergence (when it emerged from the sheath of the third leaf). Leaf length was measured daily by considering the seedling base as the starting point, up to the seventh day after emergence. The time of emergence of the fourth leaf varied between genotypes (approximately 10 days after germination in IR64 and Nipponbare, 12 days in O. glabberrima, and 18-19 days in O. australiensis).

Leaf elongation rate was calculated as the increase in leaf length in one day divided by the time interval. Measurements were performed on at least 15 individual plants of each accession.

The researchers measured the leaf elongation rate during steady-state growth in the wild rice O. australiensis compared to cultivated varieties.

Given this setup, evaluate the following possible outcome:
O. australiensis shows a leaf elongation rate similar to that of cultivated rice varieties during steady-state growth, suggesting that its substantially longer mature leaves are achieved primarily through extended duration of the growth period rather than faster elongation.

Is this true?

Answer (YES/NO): NO